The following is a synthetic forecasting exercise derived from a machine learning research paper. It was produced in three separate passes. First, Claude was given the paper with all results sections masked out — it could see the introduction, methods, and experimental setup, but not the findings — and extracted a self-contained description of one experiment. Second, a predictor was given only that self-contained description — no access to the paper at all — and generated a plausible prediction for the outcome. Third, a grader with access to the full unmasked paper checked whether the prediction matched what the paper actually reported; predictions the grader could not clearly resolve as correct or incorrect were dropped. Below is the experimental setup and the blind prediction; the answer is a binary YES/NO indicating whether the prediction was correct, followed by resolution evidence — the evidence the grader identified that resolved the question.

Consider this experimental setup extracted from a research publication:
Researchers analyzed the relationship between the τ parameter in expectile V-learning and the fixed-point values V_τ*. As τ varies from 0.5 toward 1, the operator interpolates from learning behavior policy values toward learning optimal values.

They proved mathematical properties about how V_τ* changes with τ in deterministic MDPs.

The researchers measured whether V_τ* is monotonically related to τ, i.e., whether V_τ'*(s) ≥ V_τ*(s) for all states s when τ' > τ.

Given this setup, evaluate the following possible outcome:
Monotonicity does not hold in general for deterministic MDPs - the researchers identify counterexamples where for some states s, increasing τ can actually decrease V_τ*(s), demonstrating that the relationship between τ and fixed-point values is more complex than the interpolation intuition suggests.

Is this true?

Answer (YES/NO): NO